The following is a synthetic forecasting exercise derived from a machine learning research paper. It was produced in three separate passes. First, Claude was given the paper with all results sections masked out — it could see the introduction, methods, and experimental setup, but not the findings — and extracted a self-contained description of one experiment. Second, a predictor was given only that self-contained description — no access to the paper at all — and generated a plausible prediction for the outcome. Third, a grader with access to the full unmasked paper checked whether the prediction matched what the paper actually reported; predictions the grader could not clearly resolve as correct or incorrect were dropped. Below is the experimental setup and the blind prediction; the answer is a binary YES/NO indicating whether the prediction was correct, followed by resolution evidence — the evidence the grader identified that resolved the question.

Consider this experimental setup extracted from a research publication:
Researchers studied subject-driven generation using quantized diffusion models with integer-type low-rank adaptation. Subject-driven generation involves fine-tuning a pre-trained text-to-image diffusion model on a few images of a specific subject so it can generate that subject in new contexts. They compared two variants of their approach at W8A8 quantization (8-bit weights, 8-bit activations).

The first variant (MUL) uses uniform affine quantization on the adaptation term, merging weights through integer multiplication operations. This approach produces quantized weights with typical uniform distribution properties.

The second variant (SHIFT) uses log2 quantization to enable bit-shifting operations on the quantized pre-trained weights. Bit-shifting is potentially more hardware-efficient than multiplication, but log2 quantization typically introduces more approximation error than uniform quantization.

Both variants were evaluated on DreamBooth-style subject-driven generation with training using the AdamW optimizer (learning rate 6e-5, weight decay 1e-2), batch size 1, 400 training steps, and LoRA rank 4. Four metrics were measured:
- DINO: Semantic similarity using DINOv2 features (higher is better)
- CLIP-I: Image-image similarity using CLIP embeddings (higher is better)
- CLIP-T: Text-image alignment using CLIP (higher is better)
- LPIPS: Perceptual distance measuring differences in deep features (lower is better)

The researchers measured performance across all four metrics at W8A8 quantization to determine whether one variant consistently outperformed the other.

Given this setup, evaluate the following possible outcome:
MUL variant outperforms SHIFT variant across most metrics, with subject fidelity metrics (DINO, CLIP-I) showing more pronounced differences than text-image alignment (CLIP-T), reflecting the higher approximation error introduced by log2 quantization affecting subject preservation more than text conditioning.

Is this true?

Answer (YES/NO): YES